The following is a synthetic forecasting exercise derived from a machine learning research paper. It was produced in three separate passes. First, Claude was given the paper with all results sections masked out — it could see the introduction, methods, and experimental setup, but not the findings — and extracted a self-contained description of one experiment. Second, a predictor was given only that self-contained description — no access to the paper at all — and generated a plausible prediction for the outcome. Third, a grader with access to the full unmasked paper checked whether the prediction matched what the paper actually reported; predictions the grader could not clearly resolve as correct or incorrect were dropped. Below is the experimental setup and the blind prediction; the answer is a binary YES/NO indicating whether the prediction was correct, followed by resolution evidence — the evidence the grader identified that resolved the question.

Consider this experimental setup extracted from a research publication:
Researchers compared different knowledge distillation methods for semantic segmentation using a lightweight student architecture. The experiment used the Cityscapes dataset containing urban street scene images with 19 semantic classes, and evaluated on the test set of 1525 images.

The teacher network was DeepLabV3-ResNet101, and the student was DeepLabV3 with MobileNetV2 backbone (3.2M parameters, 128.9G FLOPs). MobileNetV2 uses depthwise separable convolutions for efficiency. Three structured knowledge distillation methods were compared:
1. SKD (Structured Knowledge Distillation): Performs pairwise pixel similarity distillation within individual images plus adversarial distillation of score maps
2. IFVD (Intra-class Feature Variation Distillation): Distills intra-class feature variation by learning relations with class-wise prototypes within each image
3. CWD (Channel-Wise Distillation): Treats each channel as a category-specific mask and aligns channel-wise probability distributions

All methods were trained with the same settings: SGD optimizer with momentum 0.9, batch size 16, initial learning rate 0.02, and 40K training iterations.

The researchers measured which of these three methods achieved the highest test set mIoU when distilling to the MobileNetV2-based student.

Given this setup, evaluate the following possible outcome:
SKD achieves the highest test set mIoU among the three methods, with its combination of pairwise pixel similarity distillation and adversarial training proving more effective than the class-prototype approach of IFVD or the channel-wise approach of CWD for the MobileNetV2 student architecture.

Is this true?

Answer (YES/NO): NO